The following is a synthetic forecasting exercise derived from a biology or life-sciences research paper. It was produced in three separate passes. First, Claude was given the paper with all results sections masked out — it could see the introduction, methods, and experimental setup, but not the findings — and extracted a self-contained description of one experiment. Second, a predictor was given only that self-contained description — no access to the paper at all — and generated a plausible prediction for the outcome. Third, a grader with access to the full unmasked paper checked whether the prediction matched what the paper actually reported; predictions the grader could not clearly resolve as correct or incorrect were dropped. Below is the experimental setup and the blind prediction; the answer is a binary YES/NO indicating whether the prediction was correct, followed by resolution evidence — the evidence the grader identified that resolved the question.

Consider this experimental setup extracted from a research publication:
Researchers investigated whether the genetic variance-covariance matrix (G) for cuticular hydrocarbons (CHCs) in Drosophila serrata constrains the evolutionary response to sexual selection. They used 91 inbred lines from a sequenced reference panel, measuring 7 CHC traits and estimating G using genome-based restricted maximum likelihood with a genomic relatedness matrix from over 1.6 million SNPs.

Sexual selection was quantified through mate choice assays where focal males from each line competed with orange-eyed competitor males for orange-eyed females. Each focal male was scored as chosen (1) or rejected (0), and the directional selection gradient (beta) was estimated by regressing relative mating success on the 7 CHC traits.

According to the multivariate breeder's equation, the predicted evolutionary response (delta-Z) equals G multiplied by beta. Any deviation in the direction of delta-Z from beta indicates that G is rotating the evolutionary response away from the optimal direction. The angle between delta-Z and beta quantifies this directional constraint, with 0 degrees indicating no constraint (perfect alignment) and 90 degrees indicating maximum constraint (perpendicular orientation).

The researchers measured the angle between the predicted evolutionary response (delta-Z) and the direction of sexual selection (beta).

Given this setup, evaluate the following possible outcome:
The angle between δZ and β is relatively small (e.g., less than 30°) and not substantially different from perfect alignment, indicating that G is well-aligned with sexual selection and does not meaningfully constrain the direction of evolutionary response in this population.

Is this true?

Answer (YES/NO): NO